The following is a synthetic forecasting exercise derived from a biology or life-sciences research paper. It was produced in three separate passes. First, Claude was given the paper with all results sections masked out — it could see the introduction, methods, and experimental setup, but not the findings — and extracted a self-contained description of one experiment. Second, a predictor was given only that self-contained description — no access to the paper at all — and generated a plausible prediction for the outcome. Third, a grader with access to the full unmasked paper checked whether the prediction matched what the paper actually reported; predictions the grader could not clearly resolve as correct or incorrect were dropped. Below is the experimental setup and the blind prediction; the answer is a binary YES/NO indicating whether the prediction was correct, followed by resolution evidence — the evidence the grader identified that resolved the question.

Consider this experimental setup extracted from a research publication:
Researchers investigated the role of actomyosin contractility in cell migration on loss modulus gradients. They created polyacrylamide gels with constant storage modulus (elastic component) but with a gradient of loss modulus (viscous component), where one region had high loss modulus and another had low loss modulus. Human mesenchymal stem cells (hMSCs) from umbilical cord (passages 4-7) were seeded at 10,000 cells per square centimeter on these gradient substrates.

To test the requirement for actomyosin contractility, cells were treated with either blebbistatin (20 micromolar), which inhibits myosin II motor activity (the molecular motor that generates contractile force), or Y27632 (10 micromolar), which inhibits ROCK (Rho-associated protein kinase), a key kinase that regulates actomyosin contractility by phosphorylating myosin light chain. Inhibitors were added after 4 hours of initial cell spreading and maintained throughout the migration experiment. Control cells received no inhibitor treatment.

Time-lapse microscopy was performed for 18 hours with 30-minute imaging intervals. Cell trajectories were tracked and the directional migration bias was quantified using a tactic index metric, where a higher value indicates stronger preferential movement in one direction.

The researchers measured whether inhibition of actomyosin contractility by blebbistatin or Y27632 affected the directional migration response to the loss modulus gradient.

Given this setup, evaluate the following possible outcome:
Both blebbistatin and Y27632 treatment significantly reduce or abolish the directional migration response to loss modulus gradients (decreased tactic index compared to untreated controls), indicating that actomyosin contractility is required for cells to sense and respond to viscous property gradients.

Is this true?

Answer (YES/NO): YES